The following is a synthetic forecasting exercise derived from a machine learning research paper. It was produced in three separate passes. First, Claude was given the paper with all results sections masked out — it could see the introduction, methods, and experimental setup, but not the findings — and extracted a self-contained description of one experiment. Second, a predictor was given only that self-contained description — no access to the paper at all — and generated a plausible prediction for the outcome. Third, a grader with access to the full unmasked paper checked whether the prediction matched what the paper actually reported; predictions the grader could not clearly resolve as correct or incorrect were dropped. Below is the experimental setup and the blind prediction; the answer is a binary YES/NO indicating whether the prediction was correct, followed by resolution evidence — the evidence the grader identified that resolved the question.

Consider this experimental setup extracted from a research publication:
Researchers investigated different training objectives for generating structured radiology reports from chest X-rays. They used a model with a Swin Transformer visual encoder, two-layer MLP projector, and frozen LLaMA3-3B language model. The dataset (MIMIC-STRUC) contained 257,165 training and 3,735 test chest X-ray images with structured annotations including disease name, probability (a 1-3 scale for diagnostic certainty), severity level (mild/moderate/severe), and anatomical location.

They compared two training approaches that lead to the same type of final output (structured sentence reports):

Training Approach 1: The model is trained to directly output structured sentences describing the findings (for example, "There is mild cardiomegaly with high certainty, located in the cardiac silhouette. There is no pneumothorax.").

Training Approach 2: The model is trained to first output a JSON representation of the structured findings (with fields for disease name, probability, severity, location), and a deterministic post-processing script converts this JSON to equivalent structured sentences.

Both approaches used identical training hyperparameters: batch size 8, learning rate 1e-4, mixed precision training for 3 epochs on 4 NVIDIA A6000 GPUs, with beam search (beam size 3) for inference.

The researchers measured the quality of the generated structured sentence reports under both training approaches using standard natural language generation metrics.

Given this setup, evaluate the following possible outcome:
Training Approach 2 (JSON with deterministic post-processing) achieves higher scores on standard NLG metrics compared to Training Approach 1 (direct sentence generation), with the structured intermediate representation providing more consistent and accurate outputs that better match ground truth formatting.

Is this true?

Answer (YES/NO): YES